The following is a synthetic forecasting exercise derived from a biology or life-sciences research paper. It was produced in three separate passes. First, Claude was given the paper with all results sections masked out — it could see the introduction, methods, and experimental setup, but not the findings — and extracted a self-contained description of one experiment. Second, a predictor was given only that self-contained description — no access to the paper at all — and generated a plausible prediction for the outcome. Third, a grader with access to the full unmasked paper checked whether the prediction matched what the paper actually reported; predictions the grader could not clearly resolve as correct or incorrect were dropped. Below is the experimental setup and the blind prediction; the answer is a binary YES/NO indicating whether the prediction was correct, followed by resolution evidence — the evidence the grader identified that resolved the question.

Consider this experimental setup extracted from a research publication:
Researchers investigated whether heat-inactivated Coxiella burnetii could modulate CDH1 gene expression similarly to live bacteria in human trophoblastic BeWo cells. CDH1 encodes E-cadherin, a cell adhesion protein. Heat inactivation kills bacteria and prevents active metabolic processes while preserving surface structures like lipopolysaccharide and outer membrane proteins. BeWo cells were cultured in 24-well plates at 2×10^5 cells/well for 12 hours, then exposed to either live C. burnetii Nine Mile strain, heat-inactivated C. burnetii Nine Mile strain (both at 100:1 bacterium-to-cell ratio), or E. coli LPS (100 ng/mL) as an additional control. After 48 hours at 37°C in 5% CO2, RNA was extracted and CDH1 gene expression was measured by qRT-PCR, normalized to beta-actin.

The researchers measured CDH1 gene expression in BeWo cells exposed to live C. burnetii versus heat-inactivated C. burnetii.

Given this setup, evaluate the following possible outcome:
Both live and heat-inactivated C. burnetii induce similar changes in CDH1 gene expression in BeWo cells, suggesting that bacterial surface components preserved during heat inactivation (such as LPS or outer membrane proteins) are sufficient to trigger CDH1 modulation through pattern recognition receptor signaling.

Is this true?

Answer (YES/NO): NO